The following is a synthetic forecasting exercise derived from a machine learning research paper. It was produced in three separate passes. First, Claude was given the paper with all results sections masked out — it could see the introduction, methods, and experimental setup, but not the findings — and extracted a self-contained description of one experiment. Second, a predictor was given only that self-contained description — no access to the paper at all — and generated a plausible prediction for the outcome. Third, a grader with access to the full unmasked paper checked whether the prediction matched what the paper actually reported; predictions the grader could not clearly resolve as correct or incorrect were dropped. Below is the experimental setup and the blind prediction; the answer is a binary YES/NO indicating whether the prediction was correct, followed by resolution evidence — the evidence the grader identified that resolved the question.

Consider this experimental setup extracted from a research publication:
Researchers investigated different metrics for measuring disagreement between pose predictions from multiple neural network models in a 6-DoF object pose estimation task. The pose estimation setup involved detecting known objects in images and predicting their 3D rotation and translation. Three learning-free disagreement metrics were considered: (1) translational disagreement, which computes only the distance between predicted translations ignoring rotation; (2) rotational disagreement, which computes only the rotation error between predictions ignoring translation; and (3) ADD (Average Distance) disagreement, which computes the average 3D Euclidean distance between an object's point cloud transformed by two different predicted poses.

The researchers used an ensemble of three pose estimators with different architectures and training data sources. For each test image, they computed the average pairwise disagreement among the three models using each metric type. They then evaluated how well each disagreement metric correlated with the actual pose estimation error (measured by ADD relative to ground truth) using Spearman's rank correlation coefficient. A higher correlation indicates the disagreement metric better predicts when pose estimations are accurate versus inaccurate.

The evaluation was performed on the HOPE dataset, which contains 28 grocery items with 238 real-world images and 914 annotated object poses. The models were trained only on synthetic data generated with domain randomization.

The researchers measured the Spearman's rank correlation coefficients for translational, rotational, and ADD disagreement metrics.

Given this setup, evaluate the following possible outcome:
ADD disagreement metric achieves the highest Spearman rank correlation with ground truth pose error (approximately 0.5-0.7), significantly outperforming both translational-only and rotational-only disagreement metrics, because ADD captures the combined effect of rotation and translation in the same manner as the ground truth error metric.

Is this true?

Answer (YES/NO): NO